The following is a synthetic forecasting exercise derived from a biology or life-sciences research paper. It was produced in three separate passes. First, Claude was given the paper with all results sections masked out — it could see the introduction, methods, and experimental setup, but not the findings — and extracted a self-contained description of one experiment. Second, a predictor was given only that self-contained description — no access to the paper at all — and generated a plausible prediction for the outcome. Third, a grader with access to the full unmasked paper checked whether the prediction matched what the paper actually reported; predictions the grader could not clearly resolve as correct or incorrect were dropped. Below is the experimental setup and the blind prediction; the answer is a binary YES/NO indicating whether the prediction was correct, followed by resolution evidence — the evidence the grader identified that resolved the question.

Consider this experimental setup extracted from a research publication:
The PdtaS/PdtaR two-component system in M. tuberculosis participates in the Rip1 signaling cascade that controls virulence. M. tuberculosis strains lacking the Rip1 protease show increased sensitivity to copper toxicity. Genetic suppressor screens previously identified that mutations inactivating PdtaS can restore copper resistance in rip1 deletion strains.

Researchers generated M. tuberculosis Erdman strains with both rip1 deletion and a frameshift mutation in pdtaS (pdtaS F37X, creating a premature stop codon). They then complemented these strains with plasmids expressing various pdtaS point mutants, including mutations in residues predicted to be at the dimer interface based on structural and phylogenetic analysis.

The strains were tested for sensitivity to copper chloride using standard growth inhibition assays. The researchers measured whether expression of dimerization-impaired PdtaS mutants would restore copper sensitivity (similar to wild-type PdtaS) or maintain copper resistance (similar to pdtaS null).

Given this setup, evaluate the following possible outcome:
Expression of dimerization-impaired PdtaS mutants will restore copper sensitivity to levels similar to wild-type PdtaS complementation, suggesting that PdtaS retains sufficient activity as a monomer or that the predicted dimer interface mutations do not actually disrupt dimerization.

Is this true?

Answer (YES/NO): NO